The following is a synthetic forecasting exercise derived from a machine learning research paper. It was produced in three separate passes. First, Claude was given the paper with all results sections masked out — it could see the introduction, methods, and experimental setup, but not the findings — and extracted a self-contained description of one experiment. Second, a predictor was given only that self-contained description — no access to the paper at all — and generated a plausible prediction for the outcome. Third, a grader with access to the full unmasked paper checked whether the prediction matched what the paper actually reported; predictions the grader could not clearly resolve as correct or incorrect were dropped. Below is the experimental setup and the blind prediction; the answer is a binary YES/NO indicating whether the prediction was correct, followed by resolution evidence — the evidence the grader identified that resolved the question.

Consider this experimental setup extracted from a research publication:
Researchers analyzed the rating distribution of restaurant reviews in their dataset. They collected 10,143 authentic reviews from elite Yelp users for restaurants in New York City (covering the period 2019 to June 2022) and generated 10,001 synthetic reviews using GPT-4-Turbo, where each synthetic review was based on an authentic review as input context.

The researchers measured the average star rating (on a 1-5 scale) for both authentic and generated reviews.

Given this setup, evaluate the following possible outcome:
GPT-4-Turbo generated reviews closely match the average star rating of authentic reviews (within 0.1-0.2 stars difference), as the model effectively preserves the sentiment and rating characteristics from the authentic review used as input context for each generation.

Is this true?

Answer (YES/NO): YES